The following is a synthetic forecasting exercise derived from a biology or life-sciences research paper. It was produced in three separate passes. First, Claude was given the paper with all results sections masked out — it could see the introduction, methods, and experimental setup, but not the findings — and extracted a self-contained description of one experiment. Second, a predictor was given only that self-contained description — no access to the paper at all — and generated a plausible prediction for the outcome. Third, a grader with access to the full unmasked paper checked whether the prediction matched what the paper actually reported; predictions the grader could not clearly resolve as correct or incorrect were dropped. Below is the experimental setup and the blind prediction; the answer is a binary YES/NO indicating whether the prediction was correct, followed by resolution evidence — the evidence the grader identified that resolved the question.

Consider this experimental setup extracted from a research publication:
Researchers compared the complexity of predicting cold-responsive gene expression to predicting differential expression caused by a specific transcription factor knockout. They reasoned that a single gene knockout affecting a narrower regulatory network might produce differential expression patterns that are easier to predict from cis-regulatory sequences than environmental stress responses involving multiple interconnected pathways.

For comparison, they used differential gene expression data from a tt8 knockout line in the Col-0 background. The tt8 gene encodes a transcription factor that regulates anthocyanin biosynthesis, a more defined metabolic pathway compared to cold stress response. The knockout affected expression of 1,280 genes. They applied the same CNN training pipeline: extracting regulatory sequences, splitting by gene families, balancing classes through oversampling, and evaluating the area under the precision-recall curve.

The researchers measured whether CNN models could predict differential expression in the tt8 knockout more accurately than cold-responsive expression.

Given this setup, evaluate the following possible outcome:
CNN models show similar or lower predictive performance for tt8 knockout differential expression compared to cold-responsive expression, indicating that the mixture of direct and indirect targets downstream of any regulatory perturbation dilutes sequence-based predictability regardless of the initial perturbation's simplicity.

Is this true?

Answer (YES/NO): YES